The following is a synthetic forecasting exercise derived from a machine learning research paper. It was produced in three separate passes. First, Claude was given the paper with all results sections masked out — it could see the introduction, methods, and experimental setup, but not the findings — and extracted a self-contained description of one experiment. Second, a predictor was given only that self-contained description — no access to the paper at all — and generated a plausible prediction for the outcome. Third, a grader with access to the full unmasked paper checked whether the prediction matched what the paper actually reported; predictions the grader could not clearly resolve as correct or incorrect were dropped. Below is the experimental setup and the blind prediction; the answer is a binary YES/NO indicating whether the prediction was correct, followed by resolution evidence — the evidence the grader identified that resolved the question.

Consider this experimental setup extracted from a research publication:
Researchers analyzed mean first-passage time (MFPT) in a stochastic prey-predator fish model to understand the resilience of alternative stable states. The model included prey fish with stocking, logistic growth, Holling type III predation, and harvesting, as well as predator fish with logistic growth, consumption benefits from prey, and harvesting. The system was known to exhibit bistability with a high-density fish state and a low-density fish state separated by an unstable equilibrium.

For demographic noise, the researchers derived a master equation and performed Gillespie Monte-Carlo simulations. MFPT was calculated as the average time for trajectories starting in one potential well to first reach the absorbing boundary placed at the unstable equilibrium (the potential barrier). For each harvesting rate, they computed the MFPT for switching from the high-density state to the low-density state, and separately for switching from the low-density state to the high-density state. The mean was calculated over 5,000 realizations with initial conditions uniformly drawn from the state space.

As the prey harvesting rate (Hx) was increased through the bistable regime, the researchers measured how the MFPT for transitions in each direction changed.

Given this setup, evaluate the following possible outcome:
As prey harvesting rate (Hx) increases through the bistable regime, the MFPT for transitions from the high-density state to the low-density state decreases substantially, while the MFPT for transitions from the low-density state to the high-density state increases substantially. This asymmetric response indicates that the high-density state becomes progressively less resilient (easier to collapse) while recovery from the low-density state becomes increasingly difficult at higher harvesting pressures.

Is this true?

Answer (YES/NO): YES